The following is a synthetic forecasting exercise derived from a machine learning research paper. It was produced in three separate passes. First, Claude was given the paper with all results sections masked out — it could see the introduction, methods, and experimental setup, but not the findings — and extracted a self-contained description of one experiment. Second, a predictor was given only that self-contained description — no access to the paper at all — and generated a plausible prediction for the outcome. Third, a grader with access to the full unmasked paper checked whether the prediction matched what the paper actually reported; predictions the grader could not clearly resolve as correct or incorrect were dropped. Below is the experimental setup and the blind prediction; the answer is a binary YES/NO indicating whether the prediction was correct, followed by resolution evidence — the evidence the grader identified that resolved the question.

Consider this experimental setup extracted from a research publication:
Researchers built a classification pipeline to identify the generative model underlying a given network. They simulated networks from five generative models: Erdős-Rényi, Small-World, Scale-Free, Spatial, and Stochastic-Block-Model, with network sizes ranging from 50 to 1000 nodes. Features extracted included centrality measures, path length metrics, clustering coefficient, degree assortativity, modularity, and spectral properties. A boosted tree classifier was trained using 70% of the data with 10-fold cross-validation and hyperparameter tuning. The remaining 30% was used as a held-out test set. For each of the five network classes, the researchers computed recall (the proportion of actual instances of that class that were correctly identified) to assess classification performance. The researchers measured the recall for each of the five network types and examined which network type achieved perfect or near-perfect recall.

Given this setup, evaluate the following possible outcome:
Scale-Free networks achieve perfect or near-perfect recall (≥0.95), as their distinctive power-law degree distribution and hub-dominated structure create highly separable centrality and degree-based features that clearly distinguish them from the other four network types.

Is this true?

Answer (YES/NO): YES